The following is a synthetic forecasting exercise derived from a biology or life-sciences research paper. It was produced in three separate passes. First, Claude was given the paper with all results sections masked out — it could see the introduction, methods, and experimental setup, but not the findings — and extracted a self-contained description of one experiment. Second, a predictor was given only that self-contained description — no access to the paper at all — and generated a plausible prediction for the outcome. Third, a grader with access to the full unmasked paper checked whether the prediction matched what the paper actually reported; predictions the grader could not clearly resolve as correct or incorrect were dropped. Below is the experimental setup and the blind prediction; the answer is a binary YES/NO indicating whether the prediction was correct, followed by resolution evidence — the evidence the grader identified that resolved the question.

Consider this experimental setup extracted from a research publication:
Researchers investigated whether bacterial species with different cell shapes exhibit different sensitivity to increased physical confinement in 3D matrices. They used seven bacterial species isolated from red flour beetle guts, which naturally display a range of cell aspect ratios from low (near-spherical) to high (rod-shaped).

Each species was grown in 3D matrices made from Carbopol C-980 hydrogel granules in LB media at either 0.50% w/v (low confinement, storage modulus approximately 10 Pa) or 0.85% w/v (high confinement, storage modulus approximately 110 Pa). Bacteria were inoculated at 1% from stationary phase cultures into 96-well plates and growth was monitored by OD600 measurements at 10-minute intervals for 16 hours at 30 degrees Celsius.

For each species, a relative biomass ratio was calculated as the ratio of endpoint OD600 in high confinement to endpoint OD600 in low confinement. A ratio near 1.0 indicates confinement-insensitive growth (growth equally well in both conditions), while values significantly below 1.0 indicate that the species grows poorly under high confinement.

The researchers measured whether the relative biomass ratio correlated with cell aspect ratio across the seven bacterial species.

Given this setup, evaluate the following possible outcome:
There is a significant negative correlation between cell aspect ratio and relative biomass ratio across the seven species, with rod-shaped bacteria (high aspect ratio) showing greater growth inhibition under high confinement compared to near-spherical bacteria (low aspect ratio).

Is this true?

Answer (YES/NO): NO